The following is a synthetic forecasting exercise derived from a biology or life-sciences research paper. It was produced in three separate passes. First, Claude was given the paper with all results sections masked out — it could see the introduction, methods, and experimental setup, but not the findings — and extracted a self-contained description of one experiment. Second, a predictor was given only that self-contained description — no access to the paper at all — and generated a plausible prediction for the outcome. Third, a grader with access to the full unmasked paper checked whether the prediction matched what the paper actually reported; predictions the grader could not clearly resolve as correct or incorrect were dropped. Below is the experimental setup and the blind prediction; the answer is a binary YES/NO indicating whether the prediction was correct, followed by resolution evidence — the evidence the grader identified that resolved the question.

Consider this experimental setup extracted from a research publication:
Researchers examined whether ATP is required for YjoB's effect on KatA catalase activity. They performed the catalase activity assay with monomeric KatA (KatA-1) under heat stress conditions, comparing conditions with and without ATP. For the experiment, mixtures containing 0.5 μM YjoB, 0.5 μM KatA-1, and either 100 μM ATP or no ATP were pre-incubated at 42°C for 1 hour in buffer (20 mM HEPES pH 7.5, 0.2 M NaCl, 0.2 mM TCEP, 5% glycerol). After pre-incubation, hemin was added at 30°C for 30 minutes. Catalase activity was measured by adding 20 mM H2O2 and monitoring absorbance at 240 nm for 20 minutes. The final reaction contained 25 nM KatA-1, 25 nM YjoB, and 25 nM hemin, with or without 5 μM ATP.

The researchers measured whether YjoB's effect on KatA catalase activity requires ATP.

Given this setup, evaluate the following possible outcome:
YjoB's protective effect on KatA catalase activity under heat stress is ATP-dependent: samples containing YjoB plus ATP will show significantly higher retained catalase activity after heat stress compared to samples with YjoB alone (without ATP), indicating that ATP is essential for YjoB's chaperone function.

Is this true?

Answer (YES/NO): NO